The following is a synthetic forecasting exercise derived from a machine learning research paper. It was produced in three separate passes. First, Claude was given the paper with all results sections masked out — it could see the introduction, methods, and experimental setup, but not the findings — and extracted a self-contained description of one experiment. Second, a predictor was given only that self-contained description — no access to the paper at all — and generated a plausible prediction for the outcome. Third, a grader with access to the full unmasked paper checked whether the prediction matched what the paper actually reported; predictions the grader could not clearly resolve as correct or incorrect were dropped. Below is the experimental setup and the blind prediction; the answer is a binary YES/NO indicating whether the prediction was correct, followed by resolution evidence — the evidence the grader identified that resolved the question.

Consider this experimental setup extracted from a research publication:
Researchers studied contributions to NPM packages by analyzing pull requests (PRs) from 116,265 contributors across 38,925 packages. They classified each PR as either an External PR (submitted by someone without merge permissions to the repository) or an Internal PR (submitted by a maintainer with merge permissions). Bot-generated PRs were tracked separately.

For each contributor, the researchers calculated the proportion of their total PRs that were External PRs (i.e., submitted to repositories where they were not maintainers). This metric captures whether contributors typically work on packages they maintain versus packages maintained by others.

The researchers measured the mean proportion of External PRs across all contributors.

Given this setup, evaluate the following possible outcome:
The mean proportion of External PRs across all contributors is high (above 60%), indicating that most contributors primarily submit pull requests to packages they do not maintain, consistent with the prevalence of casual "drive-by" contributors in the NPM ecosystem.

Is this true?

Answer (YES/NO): YES